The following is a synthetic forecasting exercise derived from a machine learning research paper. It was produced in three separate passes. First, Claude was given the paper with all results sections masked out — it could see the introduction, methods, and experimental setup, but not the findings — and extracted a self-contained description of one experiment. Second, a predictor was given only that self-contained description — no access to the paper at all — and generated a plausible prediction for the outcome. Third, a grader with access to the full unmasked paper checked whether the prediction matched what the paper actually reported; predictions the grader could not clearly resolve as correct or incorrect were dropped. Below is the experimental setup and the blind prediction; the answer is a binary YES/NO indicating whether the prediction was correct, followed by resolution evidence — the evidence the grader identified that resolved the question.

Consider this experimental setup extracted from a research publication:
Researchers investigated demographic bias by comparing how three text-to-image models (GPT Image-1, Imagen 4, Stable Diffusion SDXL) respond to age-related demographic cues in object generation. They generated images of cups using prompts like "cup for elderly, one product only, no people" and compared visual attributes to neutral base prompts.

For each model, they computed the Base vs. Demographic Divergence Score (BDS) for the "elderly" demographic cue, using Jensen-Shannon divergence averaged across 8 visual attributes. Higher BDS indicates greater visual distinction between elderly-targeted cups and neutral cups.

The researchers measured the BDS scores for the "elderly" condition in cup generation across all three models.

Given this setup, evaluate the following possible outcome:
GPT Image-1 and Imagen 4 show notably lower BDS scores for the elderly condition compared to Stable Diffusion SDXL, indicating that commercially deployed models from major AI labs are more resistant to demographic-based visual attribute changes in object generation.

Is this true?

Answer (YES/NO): NO